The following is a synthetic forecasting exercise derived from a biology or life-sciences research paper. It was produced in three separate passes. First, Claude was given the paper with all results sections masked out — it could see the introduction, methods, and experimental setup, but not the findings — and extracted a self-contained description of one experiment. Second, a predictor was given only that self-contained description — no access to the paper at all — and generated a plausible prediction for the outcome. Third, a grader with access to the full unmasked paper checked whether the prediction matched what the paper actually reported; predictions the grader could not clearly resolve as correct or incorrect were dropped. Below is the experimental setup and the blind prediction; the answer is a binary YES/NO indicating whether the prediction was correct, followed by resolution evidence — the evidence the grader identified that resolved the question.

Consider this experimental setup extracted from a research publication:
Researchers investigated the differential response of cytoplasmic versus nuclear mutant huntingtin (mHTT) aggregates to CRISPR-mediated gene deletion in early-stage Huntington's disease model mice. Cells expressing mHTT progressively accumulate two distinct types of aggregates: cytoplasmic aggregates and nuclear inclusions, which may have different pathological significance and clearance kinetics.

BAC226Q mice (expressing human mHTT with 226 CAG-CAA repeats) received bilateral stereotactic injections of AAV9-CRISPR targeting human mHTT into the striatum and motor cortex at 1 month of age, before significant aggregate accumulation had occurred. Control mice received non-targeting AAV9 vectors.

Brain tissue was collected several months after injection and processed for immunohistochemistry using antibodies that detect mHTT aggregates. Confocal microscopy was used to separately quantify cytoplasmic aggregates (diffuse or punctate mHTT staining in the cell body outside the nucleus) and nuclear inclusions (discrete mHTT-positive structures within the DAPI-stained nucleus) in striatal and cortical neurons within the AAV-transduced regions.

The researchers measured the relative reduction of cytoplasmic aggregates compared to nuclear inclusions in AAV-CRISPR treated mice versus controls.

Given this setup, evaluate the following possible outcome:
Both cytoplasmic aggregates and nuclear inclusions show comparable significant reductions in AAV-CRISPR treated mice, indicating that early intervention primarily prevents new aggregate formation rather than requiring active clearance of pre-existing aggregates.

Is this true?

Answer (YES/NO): YES